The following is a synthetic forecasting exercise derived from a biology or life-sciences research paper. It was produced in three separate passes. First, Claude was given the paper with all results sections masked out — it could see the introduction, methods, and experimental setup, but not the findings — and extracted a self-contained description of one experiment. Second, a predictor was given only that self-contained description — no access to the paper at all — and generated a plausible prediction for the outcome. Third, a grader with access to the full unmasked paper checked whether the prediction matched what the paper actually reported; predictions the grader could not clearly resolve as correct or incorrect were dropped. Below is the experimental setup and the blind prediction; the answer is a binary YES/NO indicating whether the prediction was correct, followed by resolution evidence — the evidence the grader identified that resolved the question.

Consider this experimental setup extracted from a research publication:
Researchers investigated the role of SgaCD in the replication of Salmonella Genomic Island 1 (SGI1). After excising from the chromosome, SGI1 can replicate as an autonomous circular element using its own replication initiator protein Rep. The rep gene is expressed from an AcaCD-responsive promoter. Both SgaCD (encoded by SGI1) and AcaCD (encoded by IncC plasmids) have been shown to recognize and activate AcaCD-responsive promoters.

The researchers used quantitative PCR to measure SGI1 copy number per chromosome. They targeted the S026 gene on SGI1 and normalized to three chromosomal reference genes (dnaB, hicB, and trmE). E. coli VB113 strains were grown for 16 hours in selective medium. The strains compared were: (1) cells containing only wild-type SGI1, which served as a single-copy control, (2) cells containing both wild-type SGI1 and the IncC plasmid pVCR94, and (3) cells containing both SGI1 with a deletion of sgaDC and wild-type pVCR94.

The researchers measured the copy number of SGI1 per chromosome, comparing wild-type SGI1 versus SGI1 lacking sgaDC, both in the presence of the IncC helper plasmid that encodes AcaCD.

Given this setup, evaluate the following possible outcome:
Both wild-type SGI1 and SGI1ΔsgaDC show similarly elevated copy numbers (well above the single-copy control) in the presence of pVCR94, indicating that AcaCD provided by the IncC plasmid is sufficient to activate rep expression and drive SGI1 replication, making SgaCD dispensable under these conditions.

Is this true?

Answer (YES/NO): NO